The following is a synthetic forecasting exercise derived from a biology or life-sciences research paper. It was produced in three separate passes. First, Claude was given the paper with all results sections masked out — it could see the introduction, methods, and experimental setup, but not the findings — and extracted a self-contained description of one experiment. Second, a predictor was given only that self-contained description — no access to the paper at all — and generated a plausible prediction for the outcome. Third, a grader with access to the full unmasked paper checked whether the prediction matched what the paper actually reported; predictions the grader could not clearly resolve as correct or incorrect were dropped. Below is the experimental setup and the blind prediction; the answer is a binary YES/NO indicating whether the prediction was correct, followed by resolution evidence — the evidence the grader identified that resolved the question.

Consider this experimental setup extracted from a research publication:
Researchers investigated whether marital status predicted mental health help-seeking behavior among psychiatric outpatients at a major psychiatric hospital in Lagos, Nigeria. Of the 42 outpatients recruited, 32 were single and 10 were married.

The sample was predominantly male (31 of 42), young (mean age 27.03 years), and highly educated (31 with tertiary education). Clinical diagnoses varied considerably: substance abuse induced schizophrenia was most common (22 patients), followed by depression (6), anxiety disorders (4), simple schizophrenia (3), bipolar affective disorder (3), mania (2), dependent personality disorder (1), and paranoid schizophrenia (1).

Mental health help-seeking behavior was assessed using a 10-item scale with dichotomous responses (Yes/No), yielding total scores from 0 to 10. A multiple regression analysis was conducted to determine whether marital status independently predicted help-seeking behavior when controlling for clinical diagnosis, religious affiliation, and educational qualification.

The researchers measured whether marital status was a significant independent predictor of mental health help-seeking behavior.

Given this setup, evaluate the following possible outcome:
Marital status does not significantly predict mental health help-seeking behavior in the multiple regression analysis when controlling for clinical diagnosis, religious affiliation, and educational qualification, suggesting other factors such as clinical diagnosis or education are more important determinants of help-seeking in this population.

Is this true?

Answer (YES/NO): NO